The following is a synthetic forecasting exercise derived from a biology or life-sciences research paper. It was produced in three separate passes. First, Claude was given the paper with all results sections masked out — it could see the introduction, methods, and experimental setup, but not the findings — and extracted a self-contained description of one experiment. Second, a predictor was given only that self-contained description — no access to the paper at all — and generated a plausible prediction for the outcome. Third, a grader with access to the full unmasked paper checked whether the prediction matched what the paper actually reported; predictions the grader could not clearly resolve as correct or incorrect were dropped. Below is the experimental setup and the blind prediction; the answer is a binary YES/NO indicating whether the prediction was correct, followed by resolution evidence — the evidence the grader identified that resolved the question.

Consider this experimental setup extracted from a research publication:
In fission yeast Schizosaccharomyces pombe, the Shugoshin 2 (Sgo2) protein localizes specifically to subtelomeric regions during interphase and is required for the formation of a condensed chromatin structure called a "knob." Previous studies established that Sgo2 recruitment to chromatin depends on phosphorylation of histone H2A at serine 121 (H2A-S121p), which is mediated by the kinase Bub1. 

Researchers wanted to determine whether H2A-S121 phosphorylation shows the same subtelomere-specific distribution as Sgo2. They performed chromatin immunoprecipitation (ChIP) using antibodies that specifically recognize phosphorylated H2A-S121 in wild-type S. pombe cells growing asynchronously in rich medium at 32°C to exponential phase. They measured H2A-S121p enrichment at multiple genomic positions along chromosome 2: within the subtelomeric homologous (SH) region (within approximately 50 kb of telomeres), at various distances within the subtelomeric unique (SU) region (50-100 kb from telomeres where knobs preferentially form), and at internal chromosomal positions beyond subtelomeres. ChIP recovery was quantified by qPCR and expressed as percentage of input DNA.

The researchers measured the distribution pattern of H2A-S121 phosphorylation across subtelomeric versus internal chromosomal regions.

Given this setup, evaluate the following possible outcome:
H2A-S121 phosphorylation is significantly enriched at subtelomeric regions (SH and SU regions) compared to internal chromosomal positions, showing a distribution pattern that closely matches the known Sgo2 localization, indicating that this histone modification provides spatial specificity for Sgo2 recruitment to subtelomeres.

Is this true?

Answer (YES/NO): NO